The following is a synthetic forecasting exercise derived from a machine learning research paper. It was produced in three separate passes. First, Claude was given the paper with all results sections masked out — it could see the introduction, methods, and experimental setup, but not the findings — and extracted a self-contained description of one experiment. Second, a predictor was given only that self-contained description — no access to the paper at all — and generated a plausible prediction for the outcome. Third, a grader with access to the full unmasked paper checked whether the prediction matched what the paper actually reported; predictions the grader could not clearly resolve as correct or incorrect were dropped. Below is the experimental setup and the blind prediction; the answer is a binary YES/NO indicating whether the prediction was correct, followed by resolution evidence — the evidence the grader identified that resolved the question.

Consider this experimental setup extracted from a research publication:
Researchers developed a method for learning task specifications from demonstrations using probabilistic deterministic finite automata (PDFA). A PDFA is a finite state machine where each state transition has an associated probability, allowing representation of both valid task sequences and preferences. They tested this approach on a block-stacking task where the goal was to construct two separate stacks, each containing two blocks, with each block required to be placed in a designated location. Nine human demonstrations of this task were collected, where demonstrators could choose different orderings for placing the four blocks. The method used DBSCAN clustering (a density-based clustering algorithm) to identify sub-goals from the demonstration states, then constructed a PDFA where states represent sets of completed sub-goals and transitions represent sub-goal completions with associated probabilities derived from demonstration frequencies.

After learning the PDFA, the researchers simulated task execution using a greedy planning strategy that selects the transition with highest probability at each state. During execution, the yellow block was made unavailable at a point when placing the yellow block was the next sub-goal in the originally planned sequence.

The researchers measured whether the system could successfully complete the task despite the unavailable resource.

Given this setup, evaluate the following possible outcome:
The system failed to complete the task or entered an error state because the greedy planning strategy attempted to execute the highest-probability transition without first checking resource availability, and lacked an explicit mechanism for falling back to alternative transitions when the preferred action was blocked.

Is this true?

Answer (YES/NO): NO